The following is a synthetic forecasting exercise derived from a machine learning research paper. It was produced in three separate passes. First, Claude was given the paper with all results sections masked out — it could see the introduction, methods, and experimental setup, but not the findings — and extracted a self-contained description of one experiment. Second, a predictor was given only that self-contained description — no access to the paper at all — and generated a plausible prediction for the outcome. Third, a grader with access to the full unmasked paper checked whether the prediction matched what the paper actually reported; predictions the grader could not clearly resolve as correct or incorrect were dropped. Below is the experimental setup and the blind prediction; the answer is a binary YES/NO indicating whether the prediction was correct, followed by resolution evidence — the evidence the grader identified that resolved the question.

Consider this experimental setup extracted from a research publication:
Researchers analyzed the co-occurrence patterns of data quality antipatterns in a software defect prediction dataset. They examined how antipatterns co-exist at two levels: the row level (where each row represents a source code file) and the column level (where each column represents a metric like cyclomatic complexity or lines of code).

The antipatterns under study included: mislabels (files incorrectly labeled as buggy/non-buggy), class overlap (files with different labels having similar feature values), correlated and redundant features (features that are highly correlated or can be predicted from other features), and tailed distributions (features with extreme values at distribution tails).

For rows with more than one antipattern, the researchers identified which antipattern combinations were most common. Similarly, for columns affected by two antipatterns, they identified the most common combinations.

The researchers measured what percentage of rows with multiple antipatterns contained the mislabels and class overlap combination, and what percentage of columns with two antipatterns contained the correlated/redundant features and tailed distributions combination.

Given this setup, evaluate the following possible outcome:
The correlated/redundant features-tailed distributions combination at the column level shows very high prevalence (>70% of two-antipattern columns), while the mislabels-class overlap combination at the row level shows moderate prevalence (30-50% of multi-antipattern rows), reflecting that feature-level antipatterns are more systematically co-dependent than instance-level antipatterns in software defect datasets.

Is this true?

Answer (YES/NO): NO